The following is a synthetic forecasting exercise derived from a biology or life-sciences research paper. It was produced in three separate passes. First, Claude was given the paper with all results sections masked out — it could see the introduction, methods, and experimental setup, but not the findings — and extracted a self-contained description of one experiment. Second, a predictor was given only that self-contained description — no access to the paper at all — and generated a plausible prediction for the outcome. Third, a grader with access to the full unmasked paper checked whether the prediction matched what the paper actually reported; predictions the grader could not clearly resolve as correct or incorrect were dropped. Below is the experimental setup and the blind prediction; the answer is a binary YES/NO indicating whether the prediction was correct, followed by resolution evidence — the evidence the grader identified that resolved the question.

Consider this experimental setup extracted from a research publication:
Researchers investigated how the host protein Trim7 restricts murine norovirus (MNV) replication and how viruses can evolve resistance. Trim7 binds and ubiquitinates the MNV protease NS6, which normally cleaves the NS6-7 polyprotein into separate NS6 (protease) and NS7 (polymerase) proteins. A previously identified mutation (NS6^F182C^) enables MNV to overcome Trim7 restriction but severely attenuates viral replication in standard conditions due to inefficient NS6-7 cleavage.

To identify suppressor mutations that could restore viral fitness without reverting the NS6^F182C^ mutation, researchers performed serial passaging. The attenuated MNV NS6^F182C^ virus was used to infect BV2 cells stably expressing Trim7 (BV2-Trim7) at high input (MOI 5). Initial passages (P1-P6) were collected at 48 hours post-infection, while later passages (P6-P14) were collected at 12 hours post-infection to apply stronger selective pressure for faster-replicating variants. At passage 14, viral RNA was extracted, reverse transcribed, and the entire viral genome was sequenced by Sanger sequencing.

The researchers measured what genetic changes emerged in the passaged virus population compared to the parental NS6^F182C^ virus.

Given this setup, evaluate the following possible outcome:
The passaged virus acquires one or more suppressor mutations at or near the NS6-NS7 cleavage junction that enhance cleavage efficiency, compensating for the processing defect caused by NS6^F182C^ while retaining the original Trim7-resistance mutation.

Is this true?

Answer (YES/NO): NO